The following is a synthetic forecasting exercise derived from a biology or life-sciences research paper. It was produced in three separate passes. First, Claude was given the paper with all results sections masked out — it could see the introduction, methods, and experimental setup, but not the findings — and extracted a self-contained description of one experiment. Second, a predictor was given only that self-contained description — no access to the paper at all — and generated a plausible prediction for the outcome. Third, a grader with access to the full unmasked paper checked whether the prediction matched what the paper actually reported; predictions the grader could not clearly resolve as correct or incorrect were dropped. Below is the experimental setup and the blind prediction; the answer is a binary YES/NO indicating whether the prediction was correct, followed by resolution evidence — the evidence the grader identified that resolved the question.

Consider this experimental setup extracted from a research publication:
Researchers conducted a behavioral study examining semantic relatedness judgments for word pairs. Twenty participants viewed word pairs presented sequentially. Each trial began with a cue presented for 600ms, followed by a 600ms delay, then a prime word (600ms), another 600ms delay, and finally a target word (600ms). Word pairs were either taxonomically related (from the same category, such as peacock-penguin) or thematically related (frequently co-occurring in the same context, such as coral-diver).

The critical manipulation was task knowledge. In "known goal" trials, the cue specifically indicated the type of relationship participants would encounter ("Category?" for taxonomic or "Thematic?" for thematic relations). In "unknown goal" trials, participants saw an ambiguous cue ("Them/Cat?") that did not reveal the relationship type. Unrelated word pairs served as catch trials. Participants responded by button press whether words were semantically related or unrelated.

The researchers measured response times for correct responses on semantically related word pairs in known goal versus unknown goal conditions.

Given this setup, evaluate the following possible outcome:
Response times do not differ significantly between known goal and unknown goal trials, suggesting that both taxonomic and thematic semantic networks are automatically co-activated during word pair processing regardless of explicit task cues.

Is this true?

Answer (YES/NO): NO